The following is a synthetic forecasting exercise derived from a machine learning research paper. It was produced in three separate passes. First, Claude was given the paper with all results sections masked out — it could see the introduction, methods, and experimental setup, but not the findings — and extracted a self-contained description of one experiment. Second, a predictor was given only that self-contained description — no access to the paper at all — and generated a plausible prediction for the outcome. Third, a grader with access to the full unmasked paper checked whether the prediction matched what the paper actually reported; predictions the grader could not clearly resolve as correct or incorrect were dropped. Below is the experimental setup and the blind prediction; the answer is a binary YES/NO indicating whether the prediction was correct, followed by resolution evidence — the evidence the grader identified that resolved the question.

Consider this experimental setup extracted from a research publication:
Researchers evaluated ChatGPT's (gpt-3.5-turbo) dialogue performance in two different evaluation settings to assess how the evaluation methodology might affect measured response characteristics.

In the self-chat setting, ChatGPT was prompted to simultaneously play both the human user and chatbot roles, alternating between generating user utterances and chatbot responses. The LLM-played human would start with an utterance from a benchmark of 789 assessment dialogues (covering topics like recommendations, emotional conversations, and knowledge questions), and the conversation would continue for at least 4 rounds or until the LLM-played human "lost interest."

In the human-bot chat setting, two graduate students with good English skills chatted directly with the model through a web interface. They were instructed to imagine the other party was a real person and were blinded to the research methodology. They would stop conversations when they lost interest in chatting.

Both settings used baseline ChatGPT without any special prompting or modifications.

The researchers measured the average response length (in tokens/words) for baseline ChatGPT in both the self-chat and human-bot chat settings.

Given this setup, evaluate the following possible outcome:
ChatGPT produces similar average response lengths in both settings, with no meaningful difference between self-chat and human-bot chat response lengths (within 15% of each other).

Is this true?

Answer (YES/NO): NO